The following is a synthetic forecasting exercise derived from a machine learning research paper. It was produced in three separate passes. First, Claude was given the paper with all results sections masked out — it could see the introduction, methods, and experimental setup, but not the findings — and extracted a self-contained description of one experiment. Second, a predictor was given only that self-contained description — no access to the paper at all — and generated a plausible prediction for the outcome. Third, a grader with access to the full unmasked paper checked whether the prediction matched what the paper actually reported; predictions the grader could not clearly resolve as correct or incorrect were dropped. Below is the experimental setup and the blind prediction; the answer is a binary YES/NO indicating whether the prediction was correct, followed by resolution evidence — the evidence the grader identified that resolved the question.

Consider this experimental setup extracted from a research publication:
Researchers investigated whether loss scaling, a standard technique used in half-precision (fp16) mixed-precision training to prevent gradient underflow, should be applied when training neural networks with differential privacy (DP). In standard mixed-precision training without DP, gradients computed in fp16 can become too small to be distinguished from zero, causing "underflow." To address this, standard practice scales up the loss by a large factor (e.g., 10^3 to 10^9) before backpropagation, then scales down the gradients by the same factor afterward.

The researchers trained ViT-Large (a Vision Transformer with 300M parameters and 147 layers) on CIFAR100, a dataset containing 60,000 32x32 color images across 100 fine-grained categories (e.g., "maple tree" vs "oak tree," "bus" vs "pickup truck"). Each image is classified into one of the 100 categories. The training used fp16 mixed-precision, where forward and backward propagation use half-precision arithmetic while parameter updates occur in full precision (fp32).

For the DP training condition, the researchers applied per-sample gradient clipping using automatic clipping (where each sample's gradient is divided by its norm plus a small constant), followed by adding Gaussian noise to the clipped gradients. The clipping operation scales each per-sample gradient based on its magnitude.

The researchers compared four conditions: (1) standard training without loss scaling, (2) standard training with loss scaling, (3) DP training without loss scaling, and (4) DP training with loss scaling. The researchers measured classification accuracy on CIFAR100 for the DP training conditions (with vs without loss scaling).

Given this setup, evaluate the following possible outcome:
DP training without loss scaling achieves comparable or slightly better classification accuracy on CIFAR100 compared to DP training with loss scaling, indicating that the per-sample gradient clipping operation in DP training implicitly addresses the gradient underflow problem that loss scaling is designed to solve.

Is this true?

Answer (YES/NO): YES